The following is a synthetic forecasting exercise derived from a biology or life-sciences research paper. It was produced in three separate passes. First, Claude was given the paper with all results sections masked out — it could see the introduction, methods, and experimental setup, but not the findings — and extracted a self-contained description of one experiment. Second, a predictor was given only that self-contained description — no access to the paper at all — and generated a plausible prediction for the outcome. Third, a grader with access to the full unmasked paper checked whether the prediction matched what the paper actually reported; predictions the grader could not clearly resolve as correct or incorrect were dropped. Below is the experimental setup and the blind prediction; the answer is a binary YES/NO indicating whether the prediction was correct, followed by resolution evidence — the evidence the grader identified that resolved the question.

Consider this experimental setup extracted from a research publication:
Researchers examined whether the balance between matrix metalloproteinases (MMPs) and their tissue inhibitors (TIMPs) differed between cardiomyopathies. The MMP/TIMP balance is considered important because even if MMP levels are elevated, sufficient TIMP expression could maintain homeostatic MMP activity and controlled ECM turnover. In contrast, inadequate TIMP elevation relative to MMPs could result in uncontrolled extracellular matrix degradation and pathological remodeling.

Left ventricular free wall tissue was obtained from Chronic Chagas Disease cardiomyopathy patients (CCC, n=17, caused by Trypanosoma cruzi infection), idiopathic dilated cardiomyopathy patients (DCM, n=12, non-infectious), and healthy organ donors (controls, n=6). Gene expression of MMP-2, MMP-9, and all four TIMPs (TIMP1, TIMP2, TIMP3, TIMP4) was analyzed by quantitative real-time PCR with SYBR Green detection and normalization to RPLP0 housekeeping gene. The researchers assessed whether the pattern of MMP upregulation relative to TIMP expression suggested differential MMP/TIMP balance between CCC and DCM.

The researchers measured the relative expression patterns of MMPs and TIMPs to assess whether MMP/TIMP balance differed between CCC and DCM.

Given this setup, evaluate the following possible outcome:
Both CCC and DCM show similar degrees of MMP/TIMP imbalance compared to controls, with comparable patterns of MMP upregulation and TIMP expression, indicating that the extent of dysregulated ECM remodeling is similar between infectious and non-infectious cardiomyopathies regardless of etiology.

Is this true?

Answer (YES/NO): NO